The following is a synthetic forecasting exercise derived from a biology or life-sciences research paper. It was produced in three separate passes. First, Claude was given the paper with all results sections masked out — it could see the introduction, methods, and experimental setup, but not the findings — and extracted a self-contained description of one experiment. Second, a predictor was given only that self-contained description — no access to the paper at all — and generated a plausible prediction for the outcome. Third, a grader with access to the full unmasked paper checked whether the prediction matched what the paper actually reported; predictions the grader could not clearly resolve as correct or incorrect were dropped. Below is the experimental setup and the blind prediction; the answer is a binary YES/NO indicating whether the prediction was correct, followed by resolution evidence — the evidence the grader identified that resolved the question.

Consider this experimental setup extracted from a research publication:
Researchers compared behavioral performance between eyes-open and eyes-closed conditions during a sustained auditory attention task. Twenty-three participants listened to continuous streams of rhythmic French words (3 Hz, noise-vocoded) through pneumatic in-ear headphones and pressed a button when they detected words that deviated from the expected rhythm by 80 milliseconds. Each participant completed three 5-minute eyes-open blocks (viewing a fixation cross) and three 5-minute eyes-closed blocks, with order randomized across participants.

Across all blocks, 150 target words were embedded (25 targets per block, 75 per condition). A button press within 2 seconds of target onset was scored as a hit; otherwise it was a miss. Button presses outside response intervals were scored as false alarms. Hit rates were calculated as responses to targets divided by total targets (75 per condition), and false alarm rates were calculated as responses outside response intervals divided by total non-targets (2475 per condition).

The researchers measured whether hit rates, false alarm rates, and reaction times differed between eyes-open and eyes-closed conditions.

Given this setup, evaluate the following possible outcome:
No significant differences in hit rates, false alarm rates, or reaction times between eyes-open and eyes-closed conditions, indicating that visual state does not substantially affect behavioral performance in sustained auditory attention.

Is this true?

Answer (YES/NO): YES